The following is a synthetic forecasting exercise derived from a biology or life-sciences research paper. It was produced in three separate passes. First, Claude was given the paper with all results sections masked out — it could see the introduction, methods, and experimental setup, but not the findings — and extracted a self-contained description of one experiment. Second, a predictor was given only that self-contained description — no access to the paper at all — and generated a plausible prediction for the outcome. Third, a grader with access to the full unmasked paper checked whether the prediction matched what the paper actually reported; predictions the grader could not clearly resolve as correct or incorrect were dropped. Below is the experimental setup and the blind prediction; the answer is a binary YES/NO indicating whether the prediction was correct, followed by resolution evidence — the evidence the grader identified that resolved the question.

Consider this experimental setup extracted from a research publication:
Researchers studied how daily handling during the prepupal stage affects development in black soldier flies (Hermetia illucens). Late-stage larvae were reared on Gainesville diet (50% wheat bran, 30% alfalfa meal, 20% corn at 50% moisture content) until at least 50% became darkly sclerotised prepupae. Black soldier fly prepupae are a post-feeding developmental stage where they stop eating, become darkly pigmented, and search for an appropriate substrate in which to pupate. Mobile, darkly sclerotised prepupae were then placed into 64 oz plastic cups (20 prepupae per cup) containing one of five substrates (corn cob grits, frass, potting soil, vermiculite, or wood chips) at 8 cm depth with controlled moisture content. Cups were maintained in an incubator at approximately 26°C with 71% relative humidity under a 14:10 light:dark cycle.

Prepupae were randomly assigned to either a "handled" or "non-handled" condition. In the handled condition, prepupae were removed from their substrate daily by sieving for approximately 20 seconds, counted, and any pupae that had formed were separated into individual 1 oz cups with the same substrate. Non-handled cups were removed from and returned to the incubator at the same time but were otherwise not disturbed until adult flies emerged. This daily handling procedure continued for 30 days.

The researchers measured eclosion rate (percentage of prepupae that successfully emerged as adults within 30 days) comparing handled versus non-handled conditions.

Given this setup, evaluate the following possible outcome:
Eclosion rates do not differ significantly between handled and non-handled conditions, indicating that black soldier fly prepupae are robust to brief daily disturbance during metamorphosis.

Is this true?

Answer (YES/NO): NO